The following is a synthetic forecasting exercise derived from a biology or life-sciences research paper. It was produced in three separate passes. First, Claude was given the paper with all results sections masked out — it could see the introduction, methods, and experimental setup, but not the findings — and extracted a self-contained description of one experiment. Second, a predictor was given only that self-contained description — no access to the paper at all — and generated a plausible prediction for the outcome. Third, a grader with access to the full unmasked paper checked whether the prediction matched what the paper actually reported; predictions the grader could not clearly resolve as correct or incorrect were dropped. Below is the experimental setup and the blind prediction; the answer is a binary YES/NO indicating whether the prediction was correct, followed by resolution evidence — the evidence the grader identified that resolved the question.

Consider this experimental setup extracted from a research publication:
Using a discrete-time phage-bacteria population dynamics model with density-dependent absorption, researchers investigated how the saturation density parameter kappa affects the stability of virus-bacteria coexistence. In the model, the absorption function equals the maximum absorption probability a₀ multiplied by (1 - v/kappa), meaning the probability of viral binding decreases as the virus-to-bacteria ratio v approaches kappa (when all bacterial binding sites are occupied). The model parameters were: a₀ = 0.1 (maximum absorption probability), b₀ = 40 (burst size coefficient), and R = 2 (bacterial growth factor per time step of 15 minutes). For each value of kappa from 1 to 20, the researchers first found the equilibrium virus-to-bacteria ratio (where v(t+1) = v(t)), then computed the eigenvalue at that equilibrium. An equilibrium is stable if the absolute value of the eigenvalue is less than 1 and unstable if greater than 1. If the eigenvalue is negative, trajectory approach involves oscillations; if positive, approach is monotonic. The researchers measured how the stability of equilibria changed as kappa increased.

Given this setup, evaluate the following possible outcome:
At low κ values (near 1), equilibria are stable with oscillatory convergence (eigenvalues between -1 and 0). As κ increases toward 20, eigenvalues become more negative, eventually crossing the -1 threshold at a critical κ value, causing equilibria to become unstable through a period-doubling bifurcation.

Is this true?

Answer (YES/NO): YES